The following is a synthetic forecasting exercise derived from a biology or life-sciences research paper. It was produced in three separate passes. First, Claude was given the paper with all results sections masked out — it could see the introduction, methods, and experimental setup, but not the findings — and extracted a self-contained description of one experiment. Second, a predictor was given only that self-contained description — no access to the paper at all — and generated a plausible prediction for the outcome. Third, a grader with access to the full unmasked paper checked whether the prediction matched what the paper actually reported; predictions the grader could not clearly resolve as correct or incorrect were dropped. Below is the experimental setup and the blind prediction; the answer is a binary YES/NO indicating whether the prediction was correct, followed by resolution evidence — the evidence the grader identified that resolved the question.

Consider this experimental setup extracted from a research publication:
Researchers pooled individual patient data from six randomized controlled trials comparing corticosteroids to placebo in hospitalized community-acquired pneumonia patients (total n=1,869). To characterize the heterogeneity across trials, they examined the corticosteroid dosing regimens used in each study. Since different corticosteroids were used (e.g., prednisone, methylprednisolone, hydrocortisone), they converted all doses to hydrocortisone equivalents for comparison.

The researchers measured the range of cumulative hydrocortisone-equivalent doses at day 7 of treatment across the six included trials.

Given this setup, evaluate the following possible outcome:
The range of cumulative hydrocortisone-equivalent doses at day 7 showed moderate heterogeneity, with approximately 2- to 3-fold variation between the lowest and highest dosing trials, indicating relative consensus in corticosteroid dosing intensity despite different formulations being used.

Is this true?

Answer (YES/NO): NO